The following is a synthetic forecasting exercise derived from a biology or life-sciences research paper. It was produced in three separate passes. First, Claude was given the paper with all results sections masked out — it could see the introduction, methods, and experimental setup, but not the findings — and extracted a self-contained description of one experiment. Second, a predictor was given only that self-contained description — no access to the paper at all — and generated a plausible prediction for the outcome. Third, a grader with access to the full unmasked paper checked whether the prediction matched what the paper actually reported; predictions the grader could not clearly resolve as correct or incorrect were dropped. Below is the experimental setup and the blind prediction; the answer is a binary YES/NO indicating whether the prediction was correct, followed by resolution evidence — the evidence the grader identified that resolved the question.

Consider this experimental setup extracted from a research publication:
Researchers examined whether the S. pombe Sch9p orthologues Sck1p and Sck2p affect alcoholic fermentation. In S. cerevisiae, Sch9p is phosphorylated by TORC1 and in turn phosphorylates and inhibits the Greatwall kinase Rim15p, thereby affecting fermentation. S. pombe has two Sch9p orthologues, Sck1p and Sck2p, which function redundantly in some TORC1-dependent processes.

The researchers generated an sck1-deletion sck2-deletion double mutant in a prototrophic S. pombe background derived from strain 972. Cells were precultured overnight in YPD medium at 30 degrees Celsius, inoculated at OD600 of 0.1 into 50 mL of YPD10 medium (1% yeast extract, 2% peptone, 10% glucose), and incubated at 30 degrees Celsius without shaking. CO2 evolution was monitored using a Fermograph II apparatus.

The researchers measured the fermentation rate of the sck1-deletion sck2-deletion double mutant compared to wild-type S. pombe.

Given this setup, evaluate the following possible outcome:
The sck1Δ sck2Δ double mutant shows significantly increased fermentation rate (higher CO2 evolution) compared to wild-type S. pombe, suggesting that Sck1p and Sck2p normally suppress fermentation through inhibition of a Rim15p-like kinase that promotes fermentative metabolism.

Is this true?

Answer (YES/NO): NO